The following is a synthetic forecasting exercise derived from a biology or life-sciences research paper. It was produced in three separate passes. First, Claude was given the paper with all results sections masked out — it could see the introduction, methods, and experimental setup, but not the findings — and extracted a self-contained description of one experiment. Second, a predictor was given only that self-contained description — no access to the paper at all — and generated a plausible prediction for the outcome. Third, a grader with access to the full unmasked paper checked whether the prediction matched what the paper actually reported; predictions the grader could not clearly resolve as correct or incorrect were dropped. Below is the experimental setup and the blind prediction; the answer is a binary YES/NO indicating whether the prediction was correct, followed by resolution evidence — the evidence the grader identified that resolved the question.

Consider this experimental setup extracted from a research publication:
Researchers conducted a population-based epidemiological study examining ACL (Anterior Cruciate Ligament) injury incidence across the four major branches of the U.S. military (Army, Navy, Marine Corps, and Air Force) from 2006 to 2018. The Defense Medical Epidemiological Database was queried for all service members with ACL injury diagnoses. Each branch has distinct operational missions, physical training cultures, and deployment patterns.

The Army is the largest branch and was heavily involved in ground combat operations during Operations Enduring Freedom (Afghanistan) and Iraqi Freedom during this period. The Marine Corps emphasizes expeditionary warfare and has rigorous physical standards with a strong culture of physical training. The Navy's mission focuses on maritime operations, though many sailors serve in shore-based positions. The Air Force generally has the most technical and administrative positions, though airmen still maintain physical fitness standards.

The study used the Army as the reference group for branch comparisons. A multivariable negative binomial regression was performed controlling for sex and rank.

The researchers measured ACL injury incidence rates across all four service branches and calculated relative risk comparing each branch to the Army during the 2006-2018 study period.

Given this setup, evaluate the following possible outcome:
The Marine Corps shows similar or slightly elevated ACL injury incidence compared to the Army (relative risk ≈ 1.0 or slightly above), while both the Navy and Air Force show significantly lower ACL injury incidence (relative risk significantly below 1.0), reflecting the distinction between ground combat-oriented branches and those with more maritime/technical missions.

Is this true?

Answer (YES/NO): YES